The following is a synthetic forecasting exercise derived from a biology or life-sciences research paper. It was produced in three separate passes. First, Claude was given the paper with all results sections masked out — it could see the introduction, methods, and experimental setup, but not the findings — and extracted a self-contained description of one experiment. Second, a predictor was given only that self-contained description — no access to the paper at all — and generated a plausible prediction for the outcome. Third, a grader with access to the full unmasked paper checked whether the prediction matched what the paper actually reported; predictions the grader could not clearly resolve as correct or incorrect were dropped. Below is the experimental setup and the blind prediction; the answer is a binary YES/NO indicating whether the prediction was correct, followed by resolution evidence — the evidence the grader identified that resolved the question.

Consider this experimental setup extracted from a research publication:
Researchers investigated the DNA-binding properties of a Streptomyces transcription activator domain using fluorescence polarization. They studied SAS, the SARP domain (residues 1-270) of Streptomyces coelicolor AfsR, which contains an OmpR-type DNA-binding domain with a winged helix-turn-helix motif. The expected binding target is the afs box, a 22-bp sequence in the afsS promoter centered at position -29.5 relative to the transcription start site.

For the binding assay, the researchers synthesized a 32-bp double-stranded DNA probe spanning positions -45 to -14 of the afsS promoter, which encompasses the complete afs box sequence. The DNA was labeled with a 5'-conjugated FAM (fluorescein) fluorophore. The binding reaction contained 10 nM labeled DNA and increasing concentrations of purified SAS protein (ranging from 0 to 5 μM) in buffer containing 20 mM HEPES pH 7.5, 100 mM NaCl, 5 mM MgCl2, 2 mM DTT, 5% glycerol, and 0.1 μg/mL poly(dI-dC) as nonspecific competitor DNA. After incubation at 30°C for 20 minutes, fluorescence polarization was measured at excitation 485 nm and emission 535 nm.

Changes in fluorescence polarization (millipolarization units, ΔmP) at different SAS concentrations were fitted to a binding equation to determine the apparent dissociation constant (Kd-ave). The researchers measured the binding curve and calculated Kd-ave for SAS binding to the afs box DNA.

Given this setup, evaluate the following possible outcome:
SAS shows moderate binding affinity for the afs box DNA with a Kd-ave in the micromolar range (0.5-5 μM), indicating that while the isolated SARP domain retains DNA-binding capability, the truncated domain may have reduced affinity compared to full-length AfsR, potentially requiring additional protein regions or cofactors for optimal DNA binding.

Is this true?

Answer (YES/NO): NO